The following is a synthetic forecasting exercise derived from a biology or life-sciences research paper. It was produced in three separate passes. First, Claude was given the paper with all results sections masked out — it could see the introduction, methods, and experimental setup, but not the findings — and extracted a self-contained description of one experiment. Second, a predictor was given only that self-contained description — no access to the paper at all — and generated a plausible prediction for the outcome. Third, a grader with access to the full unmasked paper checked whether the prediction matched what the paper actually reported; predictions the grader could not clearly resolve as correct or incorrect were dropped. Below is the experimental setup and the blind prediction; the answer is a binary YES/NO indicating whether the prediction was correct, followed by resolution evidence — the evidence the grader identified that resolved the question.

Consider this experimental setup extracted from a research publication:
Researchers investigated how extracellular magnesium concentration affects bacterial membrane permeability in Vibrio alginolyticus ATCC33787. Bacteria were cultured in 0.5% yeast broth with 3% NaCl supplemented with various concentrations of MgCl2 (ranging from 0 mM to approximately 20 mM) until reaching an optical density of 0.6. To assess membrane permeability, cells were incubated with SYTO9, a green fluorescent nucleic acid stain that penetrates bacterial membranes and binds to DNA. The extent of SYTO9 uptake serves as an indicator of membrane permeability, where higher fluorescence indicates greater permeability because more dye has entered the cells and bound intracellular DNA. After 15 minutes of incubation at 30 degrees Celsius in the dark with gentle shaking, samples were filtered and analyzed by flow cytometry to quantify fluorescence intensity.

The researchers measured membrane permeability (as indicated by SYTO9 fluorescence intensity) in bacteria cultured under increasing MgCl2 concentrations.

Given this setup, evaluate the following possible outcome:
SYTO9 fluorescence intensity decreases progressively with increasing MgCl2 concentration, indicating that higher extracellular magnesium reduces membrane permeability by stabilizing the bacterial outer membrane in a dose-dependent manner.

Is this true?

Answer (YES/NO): YES